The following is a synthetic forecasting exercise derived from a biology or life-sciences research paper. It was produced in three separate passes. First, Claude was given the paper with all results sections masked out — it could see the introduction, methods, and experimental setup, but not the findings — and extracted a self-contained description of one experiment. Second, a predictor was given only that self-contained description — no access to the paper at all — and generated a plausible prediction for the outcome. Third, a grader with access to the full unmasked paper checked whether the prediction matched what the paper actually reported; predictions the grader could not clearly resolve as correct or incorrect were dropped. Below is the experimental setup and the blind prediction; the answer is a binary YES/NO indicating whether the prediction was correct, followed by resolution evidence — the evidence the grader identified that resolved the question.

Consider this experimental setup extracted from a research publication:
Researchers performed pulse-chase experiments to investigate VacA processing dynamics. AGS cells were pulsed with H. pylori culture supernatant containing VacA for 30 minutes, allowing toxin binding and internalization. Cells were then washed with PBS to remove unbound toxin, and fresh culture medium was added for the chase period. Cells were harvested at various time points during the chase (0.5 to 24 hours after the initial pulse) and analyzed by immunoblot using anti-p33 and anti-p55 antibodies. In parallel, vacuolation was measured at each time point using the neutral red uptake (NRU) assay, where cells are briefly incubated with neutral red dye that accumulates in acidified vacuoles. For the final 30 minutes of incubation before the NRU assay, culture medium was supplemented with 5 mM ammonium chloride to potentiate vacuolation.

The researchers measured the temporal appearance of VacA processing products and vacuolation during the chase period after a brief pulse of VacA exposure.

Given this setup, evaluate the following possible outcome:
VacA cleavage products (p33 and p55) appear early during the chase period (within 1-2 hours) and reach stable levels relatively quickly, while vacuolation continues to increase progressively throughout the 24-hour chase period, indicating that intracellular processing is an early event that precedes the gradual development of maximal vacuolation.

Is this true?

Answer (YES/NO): NO